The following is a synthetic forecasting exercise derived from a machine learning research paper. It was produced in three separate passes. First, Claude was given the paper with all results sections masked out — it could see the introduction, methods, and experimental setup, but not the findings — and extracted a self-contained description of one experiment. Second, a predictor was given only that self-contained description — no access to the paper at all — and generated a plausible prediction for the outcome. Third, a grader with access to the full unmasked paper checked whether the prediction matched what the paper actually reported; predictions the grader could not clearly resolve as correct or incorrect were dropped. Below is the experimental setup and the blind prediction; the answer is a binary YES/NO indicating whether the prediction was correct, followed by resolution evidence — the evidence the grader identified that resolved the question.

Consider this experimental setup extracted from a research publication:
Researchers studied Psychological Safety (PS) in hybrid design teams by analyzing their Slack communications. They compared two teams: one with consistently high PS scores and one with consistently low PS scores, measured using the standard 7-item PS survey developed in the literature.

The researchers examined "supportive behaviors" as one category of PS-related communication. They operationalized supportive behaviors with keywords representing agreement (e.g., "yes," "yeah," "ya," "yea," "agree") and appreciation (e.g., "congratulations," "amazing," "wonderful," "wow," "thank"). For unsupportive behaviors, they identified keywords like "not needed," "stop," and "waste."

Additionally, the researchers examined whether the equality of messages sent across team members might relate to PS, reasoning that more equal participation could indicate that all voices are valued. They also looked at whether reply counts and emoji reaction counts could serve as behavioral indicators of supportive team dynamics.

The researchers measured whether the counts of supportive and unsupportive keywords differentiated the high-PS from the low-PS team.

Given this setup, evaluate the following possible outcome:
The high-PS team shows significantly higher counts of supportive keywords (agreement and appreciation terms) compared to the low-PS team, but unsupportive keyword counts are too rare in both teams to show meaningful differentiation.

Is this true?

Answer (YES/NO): NO